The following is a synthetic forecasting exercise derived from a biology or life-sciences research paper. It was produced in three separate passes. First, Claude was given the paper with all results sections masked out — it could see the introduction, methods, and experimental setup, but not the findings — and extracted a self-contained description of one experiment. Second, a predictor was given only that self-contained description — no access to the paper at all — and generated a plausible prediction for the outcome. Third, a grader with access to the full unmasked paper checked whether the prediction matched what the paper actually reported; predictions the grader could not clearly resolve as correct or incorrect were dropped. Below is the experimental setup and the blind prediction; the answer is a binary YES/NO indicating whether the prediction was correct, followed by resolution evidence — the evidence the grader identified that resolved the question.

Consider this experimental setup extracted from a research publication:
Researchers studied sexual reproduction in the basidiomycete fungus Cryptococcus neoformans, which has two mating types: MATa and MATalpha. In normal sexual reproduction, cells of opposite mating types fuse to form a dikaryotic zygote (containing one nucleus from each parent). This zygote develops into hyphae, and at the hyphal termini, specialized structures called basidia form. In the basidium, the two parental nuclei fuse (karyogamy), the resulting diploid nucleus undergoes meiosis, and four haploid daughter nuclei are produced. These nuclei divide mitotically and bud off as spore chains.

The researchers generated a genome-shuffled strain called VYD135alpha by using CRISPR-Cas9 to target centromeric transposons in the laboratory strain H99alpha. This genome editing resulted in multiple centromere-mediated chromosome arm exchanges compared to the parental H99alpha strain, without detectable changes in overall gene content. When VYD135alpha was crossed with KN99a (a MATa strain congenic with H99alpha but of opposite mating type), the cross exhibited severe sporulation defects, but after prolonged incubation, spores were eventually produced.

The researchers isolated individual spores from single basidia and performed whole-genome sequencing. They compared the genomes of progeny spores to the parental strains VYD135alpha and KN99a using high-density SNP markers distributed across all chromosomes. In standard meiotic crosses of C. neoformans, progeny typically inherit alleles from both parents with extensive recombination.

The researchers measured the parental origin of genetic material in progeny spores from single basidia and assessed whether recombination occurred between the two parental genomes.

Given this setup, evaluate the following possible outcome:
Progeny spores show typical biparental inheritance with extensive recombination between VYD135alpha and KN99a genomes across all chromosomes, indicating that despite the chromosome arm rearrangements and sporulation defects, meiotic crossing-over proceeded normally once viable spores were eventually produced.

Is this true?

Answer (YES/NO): NO